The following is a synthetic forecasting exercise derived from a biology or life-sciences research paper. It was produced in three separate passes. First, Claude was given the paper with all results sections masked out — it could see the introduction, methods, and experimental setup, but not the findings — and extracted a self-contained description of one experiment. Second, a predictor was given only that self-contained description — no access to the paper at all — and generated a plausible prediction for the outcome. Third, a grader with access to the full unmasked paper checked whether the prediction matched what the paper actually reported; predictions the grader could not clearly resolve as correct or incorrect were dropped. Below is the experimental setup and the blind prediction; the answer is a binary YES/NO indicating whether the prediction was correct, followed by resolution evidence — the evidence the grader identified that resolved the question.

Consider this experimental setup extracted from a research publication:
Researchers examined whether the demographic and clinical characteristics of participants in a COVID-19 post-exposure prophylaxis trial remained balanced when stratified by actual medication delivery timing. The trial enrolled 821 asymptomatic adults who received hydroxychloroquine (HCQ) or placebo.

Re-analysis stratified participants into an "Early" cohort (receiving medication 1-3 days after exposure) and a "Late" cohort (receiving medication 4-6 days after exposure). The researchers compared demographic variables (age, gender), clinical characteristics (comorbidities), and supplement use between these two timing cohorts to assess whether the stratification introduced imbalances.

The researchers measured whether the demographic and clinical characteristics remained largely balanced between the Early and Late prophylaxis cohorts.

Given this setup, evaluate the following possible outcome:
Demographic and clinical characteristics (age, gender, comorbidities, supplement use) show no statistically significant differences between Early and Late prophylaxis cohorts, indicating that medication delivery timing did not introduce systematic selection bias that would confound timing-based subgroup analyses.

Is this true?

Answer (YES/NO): NO